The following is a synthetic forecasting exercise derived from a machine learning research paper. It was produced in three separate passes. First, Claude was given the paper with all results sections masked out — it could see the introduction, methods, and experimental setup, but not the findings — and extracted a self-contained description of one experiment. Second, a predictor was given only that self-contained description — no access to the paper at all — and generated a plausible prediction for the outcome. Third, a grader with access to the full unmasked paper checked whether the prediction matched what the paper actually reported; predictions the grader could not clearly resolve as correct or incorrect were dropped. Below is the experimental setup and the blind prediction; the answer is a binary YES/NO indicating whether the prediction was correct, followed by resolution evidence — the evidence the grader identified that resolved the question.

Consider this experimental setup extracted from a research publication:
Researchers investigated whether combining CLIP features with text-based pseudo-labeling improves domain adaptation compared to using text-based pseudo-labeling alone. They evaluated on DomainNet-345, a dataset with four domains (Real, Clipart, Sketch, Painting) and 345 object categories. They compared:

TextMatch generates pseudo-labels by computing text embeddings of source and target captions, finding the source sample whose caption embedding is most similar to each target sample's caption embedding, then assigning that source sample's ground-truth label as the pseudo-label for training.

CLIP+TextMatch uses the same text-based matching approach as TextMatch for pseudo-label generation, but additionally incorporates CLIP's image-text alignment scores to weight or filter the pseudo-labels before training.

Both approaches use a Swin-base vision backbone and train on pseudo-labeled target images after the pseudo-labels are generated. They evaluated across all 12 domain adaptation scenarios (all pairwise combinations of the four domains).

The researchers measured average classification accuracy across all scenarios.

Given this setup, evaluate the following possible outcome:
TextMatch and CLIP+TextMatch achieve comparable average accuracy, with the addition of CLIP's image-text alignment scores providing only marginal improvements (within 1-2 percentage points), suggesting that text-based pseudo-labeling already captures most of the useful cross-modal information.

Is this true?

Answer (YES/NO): YES